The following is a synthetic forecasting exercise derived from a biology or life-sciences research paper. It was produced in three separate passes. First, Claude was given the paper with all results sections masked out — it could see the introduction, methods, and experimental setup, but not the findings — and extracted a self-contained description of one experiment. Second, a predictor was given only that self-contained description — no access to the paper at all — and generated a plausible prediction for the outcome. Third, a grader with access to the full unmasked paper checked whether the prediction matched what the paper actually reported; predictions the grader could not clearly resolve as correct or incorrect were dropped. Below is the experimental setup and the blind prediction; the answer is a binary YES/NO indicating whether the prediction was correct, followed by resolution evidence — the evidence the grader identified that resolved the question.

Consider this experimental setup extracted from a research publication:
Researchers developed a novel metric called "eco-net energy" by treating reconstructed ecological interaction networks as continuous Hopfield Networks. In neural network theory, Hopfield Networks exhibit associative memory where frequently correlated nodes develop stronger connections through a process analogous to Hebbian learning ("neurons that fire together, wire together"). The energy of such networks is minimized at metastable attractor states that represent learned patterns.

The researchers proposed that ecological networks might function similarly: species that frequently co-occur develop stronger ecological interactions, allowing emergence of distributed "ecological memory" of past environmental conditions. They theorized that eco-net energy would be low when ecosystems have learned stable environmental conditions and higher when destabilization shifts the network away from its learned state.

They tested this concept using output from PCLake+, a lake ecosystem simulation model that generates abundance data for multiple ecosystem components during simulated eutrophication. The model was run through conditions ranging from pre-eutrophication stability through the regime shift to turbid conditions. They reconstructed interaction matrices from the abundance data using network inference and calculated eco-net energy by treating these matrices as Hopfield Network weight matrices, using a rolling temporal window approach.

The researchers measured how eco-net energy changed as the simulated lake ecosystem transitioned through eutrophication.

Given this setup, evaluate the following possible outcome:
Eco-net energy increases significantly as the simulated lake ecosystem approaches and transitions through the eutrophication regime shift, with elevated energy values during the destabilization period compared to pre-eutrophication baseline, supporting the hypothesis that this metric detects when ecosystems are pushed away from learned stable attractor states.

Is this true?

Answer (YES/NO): NO